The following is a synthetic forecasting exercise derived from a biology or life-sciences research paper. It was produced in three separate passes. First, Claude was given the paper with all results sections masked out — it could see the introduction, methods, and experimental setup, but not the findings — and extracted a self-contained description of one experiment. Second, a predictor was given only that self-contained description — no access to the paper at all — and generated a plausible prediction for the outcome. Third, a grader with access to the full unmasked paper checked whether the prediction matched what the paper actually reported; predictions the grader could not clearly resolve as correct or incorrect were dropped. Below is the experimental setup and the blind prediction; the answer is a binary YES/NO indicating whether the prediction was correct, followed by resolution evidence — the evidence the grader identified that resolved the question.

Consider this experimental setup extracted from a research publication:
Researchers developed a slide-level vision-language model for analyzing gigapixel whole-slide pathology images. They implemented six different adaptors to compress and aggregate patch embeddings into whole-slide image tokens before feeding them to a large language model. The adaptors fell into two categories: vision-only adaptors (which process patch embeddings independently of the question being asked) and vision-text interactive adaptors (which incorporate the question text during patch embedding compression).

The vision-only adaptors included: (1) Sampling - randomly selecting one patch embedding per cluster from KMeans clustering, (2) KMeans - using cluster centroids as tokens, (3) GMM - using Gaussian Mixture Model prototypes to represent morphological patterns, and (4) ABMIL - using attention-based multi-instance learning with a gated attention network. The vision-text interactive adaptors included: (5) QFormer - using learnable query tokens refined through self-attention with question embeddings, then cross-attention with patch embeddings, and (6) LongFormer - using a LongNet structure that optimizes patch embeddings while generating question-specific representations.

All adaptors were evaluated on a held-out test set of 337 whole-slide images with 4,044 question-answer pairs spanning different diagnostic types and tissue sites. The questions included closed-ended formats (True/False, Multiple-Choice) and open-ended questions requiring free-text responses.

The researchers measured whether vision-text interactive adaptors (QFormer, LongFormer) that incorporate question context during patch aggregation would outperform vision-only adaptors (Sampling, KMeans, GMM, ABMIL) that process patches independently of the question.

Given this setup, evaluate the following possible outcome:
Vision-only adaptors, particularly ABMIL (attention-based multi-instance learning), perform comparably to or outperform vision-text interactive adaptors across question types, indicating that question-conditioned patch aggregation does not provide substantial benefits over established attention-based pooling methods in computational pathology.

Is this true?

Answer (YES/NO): NO